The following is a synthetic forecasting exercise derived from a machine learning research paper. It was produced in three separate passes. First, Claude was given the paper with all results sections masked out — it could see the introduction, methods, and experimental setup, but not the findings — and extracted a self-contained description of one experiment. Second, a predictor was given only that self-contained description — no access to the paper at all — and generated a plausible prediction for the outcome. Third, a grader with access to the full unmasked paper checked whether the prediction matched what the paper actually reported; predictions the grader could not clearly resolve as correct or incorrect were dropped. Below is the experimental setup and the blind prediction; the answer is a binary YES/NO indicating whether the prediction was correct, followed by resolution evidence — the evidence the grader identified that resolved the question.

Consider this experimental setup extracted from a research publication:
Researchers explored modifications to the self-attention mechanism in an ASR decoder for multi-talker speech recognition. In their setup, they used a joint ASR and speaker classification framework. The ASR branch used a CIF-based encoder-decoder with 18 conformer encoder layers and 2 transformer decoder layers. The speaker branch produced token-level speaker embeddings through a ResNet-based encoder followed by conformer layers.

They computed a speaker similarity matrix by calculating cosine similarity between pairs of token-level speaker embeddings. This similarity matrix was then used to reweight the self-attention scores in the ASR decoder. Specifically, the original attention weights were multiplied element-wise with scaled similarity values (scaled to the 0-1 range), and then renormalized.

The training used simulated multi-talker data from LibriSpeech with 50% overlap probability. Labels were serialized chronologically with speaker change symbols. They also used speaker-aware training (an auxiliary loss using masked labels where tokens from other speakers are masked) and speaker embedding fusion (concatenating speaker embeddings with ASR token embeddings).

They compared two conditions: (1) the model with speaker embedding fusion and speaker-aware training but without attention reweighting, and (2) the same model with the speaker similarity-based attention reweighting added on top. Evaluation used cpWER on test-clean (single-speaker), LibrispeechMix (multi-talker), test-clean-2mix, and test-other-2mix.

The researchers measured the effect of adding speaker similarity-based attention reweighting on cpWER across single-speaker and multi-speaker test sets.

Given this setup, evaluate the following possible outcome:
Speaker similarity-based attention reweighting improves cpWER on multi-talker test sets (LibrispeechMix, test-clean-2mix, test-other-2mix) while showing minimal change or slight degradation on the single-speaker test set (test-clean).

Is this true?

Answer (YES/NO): NO